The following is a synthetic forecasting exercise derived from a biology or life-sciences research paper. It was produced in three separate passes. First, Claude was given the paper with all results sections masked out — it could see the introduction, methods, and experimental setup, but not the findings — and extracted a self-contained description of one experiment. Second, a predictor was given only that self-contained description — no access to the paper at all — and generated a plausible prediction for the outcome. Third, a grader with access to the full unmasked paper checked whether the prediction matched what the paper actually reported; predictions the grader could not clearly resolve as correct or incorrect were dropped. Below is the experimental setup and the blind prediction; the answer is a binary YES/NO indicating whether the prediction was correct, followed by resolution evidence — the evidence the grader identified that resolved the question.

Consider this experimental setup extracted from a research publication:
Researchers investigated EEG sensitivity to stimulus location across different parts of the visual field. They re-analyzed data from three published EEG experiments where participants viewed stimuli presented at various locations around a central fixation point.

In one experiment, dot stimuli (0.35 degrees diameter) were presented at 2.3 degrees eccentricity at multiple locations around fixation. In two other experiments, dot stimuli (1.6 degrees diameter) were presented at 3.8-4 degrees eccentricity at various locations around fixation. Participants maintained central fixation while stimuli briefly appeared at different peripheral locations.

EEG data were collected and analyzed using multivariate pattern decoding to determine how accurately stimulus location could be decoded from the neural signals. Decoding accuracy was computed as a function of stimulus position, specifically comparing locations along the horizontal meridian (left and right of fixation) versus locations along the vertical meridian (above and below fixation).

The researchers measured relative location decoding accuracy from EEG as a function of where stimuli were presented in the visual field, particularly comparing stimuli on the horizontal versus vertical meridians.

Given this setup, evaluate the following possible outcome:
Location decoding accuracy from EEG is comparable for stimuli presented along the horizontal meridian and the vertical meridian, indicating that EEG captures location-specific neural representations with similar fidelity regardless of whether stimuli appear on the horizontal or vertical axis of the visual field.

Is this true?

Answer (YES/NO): NO